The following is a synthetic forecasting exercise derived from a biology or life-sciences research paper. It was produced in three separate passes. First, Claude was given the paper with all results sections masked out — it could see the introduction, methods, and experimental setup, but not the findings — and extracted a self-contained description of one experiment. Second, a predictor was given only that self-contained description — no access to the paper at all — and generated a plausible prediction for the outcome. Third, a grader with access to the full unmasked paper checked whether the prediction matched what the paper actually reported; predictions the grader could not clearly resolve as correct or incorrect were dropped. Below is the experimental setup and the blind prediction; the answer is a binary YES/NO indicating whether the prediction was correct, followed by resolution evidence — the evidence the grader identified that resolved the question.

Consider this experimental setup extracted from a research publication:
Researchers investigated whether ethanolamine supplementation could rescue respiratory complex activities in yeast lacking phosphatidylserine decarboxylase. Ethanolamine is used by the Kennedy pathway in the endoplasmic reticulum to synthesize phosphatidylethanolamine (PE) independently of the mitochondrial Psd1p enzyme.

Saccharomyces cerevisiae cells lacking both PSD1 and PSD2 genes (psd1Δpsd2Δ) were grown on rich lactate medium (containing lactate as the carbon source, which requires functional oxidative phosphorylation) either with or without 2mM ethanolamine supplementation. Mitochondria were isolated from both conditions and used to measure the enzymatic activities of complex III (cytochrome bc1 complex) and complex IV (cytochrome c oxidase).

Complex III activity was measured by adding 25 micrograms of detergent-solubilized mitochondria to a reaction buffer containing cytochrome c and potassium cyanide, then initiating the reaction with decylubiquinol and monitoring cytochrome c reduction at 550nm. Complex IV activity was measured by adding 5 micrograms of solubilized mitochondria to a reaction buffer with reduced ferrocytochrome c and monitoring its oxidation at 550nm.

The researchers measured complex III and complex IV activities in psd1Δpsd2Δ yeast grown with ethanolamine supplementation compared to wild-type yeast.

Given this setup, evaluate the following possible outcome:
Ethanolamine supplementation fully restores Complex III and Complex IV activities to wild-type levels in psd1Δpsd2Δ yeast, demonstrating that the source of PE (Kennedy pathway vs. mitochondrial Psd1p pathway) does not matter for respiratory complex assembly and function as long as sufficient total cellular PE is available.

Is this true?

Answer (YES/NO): NO